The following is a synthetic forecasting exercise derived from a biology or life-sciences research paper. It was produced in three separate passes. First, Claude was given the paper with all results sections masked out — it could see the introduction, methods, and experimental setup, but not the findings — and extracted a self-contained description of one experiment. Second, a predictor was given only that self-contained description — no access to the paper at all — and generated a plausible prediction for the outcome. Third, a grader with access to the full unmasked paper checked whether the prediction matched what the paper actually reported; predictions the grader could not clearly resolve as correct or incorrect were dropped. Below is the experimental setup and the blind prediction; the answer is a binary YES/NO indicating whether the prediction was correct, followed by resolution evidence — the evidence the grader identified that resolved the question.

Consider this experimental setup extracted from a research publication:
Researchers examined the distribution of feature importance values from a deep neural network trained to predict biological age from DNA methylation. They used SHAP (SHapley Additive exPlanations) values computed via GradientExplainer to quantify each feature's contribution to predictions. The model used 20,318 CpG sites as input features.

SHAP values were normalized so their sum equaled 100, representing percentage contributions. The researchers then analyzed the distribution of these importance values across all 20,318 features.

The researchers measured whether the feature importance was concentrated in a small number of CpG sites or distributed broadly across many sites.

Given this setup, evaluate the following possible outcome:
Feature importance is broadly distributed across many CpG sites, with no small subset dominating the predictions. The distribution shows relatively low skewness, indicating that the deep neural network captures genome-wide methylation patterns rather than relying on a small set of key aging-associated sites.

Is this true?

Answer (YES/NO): NO